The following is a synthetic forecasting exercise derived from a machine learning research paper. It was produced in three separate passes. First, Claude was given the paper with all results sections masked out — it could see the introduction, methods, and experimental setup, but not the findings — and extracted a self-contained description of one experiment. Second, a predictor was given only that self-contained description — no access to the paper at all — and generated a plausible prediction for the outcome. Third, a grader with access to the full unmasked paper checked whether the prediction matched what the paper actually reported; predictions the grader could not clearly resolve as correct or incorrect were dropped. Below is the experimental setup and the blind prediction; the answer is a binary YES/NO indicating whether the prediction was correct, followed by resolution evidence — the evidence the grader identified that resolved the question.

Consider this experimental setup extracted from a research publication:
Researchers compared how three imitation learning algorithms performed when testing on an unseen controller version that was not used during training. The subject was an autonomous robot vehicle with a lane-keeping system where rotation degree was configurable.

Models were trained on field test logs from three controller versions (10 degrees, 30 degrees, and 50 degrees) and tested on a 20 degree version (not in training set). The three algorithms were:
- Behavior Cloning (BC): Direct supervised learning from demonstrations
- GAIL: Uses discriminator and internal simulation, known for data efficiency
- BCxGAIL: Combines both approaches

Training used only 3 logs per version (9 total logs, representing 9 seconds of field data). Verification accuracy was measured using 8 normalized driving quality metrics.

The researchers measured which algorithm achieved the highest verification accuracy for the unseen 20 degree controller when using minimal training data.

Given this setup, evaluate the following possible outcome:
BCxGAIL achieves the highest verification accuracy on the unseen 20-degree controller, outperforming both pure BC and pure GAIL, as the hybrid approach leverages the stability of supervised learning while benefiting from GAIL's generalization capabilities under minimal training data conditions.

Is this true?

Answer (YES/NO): YES